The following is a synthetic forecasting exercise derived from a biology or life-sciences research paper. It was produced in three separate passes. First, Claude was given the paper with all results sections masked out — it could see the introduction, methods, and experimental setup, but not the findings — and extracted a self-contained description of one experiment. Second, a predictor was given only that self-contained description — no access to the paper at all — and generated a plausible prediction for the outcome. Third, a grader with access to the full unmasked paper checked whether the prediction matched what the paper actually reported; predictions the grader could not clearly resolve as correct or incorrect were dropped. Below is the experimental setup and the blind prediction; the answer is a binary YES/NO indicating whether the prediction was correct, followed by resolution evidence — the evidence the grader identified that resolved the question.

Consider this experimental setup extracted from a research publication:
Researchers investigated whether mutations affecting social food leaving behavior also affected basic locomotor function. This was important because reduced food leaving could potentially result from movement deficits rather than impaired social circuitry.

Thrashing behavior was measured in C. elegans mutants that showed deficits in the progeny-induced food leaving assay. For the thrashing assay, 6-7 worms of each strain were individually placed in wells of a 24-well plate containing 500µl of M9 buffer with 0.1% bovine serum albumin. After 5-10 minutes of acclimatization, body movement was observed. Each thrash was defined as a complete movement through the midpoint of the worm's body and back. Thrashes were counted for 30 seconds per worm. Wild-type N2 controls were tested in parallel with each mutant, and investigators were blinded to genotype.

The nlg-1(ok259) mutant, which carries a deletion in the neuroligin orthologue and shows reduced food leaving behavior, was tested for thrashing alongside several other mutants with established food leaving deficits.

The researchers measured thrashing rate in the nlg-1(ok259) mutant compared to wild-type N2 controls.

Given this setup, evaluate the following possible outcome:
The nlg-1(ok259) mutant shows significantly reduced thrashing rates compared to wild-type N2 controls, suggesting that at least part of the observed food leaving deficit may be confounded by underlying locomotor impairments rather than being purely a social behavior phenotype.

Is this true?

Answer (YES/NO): NO